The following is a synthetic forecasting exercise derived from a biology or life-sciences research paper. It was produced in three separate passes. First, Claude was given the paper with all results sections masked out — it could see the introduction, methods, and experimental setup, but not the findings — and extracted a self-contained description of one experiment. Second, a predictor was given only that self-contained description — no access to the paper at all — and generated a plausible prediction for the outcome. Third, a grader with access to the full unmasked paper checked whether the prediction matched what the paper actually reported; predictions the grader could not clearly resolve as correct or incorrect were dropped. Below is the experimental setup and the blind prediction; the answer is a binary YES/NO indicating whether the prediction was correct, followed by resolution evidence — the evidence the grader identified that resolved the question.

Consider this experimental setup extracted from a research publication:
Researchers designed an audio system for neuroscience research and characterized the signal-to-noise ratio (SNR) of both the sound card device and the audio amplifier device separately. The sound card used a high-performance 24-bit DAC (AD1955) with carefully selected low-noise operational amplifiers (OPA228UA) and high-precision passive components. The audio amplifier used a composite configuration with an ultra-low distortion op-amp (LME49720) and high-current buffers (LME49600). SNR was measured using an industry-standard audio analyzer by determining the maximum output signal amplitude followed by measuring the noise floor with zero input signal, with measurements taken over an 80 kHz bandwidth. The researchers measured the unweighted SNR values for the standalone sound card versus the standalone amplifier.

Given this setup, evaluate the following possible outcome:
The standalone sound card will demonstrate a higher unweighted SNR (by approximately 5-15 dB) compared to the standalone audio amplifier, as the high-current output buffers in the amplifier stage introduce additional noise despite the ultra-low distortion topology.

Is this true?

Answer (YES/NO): NO